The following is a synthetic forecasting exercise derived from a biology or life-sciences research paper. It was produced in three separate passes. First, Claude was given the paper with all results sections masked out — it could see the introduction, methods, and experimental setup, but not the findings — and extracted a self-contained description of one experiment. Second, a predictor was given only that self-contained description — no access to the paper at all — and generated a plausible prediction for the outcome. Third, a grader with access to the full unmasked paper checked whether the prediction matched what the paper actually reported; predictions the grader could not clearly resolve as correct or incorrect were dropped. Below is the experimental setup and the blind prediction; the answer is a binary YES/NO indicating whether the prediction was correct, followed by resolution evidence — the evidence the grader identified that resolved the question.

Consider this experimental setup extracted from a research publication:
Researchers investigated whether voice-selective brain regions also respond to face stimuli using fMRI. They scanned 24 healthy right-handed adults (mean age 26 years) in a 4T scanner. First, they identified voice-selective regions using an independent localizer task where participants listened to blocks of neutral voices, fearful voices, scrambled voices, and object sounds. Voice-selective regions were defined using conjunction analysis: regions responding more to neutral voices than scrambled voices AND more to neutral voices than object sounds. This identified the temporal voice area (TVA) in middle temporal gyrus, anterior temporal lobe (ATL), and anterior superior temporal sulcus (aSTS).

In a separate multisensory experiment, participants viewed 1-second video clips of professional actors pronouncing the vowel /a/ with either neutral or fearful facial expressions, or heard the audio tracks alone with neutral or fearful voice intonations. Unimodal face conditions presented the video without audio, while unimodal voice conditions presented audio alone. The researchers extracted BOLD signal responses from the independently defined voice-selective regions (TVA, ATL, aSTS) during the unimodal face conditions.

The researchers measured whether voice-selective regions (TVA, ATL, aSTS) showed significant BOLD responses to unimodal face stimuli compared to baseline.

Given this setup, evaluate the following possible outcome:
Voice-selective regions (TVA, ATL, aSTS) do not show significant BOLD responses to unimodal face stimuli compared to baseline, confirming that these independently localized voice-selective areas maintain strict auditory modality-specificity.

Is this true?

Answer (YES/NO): YES